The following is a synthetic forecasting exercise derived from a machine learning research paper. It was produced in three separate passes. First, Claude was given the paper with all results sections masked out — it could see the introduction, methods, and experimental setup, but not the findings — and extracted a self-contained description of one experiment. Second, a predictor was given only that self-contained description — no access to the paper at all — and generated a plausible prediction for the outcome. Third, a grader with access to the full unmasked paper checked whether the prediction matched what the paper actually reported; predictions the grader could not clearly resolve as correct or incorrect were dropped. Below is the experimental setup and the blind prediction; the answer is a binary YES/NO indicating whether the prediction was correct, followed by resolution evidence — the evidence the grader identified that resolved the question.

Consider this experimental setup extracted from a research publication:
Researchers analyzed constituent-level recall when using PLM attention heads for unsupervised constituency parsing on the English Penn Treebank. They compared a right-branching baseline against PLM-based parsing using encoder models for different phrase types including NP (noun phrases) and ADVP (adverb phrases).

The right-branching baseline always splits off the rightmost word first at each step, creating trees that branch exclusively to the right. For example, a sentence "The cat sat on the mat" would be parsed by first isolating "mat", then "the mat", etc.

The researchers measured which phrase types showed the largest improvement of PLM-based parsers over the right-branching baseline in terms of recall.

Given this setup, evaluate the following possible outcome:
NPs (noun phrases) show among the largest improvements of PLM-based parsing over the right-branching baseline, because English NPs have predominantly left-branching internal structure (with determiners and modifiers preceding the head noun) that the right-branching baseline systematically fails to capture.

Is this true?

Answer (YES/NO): YES